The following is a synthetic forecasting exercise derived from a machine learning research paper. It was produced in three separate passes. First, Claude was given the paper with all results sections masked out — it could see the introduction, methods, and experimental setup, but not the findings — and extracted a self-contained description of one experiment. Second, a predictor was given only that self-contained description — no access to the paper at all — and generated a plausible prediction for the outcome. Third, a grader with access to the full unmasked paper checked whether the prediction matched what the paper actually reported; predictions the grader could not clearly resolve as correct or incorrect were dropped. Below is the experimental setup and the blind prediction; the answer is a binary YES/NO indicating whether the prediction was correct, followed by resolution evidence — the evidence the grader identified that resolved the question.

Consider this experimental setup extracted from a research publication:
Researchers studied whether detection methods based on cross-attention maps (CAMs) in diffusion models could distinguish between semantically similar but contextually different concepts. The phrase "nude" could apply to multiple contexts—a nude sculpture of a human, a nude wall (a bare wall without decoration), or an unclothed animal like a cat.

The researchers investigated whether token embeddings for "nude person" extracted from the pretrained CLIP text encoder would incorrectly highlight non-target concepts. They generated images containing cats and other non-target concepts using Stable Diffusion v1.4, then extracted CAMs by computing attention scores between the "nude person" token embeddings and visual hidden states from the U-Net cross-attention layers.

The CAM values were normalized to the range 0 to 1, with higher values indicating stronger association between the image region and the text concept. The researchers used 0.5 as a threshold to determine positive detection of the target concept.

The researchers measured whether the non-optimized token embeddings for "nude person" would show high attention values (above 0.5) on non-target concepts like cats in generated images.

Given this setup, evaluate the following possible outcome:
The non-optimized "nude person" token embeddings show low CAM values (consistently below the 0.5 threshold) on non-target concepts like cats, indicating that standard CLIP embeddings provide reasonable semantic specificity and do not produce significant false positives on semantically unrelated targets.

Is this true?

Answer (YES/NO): NO